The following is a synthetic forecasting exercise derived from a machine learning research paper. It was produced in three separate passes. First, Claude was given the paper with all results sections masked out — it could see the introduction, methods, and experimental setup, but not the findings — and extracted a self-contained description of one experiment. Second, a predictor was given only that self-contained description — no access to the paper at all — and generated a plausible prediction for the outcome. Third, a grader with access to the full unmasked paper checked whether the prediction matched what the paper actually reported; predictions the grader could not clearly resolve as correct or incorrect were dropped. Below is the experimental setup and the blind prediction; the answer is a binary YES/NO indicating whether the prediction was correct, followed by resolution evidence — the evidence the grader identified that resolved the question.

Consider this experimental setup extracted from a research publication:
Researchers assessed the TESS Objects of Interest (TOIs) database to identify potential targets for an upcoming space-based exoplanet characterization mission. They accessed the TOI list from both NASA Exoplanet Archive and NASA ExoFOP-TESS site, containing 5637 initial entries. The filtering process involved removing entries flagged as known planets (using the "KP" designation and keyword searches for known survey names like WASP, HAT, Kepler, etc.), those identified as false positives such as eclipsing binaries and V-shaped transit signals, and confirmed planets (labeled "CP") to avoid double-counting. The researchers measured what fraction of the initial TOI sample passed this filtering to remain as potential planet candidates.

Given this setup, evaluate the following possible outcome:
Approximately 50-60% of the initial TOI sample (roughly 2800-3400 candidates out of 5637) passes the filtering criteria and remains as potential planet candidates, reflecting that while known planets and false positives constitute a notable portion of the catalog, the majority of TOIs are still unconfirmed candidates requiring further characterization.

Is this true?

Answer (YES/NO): NO